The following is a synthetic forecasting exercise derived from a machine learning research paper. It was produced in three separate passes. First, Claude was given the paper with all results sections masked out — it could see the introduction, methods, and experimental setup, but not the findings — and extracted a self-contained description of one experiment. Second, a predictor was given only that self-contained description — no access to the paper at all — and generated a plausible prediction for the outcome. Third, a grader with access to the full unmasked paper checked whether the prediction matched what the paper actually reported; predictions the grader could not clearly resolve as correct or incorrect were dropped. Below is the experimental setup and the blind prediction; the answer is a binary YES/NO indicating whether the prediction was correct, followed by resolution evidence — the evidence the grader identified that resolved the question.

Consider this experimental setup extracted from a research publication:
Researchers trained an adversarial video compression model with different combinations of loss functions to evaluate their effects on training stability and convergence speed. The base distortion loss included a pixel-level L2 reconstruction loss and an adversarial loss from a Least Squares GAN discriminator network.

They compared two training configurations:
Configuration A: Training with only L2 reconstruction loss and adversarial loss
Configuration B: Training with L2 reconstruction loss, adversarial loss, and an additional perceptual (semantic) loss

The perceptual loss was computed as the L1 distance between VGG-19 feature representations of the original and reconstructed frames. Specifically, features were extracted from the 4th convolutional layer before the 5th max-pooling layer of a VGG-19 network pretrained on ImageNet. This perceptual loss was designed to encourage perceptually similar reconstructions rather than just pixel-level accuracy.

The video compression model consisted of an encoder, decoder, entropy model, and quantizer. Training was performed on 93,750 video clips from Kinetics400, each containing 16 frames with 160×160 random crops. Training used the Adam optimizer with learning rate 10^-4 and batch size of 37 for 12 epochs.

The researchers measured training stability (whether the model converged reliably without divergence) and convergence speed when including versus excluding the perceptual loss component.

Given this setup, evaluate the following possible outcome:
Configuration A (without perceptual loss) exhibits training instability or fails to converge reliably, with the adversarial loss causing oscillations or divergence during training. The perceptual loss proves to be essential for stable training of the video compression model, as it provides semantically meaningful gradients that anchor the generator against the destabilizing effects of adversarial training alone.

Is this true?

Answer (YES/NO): NO